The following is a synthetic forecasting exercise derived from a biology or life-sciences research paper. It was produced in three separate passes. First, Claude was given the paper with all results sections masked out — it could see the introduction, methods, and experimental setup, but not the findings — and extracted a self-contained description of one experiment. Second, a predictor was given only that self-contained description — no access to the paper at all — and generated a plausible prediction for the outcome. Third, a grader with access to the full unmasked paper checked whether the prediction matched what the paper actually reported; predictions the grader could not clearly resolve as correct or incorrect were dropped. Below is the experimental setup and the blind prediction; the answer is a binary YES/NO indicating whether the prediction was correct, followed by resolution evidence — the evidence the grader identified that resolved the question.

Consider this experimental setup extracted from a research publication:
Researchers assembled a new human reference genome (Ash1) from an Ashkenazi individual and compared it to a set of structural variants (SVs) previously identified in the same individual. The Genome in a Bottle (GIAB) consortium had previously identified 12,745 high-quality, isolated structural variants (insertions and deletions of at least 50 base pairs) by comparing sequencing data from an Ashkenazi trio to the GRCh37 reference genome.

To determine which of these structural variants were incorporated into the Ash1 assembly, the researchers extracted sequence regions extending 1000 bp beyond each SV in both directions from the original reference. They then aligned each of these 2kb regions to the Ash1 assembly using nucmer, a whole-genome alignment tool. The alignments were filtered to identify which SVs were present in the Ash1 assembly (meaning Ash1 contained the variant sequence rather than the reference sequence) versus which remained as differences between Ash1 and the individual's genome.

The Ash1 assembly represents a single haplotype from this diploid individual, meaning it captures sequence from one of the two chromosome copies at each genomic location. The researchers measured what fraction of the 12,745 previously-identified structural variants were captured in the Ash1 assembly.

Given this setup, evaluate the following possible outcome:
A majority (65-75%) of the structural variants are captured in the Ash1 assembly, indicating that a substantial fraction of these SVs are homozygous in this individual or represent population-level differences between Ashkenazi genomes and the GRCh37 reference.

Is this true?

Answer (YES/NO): YES